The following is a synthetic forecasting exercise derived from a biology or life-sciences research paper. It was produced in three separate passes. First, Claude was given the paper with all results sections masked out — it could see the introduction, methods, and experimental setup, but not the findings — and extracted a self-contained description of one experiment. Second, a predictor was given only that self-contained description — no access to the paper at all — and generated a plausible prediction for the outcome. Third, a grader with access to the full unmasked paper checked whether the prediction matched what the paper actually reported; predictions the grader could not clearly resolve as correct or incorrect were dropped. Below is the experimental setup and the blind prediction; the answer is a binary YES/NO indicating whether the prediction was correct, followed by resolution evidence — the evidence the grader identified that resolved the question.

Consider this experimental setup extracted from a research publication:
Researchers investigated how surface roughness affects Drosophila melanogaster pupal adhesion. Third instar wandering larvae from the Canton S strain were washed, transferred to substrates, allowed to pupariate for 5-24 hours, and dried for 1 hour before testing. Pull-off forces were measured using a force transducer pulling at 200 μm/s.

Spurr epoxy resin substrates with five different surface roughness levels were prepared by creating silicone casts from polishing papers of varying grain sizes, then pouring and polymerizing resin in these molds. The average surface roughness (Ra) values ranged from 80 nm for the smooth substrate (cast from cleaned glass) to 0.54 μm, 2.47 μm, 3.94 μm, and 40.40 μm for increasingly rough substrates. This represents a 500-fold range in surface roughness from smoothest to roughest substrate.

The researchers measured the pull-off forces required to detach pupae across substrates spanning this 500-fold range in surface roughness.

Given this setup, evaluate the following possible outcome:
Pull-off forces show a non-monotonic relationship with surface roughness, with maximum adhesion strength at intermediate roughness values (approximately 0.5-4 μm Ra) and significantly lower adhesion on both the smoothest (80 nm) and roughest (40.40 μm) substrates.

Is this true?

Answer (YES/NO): NO